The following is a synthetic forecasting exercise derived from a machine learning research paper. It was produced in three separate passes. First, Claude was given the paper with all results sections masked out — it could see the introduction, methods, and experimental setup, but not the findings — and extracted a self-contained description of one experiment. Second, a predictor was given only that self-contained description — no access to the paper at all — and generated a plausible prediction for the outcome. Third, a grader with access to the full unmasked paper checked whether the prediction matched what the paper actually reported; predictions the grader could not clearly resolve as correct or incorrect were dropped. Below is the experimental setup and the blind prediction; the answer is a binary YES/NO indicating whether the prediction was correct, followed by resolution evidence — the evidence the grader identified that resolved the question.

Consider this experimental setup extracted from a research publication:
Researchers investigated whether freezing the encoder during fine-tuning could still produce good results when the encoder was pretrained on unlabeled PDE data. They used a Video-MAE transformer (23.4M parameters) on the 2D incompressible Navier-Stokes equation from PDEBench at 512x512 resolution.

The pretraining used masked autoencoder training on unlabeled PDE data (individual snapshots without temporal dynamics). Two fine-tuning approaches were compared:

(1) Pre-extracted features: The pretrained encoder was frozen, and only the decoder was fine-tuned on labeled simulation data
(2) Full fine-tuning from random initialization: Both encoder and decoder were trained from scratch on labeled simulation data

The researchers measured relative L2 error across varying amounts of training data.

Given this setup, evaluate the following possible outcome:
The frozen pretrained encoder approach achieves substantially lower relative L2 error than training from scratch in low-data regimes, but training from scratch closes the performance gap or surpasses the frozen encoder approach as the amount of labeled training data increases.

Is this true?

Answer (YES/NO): NO